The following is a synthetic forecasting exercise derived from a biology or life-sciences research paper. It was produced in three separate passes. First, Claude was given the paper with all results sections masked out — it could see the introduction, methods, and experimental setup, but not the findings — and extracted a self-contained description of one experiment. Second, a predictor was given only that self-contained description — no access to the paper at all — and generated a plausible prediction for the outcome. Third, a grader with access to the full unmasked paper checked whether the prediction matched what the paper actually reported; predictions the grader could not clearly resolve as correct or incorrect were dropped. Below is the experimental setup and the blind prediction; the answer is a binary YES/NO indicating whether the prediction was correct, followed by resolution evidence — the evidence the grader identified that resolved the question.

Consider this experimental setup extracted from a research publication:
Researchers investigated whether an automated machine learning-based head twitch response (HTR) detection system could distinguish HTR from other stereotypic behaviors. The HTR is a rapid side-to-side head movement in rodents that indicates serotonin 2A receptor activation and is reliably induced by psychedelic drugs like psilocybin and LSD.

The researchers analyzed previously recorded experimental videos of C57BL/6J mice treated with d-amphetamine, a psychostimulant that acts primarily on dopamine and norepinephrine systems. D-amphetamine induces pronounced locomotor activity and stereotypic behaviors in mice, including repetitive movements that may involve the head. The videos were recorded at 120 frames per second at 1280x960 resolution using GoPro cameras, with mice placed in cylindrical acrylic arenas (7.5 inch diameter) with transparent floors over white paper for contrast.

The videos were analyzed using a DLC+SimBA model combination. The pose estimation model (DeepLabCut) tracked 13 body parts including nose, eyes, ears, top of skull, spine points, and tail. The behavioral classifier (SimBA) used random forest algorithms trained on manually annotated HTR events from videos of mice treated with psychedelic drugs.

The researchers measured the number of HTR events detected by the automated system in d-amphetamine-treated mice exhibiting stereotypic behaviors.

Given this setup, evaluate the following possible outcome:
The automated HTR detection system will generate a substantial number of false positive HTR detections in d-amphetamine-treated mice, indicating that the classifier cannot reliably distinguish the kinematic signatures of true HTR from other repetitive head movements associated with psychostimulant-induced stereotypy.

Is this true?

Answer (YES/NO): NO